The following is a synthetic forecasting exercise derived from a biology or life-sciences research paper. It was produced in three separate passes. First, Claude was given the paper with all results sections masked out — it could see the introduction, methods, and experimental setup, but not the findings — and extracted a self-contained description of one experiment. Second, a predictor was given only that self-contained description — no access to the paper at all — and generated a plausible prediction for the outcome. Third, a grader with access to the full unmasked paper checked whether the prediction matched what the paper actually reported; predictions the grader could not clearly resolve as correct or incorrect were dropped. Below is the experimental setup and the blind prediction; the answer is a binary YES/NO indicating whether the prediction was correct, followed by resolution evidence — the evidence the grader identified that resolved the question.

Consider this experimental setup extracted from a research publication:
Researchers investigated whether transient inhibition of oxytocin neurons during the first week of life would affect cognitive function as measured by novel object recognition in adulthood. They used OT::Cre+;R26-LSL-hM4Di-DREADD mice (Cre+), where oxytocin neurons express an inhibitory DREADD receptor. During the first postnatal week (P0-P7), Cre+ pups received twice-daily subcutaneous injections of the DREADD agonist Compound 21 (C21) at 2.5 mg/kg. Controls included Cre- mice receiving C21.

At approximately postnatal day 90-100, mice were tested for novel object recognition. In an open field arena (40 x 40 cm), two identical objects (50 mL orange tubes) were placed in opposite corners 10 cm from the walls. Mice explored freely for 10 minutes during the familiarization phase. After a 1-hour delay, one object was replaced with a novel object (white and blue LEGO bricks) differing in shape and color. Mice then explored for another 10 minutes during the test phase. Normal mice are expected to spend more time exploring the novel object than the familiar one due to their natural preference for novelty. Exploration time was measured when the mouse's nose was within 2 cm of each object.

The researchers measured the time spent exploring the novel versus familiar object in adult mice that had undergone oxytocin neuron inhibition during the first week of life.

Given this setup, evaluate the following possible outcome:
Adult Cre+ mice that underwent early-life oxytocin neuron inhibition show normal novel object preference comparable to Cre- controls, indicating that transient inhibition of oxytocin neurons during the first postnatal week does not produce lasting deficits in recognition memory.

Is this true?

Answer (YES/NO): NO